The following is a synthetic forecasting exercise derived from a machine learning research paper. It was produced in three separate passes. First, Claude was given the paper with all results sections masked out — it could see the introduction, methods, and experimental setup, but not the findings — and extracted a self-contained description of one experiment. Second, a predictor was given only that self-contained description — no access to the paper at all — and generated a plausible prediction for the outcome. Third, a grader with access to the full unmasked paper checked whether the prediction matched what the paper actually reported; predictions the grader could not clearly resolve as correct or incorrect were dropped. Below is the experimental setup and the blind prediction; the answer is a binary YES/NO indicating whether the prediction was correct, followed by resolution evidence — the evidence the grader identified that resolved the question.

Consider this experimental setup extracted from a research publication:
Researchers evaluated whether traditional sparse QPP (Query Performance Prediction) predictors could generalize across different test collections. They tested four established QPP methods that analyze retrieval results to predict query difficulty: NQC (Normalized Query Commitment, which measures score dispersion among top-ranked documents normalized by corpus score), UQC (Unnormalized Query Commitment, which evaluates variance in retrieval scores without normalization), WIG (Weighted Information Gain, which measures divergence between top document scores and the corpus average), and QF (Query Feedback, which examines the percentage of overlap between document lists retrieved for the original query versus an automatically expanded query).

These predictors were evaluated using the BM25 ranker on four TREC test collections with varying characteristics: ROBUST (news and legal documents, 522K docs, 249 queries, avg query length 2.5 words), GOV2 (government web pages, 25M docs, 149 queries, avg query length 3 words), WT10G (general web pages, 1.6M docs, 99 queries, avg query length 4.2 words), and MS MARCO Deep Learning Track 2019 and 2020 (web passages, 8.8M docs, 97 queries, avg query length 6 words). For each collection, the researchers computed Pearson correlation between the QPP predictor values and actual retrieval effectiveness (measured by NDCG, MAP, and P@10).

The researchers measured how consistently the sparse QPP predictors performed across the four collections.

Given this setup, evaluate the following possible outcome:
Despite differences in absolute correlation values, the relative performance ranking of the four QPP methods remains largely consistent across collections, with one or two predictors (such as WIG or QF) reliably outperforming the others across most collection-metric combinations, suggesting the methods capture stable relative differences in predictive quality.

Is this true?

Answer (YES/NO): NO